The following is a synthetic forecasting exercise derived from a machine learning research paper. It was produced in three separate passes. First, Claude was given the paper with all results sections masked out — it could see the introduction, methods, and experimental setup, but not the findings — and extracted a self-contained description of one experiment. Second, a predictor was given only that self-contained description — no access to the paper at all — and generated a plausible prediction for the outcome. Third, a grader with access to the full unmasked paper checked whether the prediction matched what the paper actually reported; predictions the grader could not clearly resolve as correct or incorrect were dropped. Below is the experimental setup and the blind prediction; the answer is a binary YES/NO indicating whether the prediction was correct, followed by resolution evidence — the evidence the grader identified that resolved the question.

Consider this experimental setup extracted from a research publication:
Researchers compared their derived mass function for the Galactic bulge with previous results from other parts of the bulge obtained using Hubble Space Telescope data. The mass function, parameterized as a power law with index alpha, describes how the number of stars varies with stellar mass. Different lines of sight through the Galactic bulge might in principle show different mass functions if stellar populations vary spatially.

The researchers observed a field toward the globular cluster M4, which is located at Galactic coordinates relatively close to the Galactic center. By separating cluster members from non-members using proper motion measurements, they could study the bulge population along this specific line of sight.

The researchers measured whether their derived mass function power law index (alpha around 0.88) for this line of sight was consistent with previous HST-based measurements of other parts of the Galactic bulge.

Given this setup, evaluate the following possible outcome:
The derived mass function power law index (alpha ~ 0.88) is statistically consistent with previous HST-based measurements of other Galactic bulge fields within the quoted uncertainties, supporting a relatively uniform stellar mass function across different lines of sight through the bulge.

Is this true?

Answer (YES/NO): YES